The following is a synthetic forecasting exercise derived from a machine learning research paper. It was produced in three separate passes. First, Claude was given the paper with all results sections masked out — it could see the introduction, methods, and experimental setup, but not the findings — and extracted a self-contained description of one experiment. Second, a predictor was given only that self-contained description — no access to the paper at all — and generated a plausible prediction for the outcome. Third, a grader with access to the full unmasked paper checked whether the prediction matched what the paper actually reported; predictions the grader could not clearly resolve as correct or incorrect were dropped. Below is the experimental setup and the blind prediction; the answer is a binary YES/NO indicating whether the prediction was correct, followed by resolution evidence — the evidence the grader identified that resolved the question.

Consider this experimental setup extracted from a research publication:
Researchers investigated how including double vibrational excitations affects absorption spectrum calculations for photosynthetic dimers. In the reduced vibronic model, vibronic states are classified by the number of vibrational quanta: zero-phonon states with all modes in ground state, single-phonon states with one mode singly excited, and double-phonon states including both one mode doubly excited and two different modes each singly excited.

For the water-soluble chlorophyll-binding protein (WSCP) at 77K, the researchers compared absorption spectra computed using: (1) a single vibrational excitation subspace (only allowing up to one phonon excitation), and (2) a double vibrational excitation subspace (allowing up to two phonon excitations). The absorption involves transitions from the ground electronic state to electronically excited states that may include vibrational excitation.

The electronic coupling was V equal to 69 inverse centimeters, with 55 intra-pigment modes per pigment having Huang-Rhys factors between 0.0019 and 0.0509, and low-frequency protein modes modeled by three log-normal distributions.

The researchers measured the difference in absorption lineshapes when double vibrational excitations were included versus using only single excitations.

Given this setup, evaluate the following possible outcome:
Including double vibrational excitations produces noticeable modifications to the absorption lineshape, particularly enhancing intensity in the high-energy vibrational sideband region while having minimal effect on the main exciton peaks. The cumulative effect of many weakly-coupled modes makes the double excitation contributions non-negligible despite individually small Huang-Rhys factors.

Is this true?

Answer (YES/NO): YES